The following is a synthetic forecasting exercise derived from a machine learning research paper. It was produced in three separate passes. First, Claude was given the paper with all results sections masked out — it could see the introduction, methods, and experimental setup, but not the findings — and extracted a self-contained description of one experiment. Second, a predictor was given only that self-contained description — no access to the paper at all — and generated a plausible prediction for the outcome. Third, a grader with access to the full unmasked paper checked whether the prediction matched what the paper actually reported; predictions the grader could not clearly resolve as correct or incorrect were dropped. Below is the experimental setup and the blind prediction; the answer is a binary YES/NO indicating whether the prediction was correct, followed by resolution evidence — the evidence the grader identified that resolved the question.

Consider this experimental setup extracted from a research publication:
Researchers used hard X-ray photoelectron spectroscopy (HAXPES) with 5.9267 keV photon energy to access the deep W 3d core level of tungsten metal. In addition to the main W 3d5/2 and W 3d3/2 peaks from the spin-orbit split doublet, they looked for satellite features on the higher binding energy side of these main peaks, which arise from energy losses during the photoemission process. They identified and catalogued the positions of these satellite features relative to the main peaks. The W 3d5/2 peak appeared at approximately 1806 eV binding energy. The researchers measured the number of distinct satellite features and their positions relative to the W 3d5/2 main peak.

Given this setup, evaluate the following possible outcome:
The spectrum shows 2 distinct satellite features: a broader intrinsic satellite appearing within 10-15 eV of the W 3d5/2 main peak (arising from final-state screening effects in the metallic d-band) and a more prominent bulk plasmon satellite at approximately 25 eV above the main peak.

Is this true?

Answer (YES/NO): NO